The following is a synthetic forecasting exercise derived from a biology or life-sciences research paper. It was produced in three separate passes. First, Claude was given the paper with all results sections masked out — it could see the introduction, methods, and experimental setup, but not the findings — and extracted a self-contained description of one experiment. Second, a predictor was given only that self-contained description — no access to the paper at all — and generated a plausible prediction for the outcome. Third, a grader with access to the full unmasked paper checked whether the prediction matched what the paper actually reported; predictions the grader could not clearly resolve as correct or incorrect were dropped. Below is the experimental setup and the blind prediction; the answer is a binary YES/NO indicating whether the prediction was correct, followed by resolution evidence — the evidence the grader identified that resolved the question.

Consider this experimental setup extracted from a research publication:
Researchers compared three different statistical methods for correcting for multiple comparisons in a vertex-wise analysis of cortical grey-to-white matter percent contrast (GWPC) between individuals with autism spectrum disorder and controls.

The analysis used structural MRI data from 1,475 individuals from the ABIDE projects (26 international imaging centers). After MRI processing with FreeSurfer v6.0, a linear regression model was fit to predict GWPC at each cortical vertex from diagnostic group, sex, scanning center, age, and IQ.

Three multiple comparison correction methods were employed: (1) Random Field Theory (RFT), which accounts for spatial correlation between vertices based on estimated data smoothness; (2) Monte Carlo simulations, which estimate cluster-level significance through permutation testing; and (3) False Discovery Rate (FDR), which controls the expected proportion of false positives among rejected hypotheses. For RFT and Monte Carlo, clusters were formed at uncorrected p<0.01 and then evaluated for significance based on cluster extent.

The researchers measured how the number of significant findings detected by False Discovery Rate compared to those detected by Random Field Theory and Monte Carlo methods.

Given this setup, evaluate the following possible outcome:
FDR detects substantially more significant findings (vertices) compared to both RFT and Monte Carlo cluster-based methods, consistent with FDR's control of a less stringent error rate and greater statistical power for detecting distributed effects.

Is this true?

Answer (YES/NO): NO